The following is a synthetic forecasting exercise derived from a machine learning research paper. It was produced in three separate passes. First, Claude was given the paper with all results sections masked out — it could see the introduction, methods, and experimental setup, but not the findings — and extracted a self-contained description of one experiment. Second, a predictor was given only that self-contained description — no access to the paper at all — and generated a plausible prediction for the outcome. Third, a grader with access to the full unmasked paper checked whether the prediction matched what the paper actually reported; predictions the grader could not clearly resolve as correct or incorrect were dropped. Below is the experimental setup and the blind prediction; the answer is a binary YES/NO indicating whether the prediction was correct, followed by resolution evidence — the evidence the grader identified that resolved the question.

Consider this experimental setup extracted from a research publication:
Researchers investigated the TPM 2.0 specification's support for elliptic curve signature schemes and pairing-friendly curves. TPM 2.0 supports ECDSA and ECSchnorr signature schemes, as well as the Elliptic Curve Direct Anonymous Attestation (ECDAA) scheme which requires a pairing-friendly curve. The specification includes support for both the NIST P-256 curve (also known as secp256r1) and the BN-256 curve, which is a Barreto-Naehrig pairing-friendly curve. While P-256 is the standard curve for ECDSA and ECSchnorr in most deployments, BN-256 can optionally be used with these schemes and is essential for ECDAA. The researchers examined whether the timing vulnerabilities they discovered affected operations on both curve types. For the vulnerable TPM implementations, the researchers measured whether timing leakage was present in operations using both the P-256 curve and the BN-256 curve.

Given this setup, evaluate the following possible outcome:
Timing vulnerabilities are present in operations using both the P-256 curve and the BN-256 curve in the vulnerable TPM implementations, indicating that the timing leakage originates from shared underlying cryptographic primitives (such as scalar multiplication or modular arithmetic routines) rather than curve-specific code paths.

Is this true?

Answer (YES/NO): YES